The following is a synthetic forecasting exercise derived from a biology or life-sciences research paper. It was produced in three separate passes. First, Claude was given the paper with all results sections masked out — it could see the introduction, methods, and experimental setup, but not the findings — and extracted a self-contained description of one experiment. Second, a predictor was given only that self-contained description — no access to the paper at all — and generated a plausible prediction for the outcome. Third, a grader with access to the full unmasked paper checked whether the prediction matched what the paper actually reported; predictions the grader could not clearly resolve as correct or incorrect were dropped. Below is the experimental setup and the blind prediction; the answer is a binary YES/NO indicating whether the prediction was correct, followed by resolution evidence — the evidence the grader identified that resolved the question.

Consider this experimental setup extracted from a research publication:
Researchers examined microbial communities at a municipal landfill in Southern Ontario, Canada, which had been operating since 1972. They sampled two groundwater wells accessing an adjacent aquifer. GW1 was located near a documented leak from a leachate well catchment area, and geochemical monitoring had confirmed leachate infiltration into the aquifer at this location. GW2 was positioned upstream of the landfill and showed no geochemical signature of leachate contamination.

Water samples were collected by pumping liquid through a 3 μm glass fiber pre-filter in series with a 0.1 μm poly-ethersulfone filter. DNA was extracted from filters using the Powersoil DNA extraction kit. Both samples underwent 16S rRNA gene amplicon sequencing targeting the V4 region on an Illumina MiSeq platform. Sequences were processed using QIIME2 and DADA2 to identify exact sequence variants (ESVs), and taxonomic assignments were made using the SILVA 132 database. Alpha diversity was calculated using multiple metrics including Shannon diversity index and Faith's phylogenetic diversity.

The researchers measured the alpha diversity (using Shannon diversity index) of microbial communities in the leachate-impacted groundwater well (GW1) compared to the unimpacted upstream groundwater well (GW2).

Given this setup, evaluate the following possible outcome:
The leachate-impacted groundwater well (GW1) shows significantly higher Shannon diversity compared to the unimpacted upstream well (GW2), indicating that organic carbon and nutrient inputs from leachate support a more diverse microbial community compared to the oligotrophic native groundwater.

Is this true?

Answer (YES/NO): NO